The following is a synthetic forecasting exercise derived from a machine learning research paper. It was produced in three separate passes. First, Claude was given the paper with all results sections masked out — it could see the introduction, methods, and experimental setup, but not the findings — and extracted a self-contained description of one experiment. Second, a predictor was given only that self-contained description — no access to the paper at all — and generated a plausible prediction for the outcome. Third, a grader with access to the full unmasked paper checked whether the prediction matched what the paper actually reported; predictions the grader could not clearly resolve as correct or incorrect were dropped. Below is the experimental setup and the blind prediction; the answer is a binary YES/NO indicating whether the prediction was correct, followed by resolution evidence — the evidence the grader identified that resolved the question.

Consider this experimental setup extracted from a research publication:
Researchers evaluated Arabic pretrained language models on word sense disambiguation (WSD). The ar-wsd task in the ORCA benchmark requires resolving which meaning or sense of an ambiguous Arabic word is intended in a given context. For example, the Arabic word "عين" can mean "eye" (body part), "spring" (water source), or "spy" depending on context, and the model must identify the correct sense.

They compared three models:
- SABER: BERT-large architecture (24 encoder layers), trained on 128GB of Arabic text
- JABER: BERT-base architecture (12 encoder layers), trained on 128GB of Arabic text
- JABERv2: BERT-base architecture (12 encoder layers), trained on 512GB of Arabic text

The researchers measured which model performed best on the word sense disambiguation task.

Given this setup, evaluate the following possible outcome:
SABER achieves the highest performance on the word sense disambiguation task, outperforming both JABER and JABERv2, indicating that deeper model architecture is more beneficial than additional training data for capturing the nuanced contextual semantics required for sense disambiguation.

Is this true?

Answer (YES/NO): YES